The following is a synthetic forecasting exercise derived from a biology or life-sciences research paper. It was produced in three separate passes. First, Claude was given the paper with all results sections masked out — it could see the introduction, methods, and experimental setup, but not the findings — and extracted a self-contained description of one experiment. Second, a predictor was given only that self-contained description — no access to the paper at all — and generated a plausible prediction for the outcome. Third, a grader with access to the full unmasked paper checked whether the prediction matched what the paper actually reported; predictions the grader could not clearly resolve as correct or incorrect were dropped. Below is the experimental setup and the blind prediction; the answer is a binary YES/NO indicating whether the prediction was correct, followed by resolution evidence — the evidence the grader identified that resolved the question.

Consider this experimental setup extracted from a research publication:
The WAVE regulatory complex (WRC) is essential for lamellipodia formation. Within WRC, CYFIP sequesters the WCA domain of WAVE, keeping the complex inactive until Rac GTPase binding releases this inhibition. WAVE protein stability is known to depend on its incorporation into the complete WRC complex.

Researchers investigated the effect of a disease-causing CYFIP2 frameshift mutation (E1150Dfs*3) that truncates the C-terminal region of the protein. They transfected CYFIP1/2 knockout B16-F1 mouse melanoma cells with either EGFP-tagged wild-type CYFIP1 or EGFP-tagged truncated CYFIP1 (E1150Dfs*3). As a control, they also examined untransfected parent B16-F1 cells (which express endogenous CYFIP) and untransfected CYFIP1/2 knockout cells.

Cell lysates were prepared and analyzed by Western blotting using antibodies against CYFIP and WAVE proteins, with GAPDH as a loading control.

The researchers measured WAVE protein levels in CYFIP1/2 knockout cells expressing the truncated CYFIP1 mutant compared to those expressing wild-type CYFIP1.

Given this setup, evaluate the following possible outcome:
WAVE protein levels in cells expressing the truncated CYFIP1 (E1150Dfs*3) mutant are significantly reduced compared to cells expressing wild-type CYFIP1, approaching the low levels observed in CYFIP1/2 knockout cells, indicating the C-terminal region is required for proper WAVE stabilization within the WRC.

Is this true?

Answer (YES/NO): YES